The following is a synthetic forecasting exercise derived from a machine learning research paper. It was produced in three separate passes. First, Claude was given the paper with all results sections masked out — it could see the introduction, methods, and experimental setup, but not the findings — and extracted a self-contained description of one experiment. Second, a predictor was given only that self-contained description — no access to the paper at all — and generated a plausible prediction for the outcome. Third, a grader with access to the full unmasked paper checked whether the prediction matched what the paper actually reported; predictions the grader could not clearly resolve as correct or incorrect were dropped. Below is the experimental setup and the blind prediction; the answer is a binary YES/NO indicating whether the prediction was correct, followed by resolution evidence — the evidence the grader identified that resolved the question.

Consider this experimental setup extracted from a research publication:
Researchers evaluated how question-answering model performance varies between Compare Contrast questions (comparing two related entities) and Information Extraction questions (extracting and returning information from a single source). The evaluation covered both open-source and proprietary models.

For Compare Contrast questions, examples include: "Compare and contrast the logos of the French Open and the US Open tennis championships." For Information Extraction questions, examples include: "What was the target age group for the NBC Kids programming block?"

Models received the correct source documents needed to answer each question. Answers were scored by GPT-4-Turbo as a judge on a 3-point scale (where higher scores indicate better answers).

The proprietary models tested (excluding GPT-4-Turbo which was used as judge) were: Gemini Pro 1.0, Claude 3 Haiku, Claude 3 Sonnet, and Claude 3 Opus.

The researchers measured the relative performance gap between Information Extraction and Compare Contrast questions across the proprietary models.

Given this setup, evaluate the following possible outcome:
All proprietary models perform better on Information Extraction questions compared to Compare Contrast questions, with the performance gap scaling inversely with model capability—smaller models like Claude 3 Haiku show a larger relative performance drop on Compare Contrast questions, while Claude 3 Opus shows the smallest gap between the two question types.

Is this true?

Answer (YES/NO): NO